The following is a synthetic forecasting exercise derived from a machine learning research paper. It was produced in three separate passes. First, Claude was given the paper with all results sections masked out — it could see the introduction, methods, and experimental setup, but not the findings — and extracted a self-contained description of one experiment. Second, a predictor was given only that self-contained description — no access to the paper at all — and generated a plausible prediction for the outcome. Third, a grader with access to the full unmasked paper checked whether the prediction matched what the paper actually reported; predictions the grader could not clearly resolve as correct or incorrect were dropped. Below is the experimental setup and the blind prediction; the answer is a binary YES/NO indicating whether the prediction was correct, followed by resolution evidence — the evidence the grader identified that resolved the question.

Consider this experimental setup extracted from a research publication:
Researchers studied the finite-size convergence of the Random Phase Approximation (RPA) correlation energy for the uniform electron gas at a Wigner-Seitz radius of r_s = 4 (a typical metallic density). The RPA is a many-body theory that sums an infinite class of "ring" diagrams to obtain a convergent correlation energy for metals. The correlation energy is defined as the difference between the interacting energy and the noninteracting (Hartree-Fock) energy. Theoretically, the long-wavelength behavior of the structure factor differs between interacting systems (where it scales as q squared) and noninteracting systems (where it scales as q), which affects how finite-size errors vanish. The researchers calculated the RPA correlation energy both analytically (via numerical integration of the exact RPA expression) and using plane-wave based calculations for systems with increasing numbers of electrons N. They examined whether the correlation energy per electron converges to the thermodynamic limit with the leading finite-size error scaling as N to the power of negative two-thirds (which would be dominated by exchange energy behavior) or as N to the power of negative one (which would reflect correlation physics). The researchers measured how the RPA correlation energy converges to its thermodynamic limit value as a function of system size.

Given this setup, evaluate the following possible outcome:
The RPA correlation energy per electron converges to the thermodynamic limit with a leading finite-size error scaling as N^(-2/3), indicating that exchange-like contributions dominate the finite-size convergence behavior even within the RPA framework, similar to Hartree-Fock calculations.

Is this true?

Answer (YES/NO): YES